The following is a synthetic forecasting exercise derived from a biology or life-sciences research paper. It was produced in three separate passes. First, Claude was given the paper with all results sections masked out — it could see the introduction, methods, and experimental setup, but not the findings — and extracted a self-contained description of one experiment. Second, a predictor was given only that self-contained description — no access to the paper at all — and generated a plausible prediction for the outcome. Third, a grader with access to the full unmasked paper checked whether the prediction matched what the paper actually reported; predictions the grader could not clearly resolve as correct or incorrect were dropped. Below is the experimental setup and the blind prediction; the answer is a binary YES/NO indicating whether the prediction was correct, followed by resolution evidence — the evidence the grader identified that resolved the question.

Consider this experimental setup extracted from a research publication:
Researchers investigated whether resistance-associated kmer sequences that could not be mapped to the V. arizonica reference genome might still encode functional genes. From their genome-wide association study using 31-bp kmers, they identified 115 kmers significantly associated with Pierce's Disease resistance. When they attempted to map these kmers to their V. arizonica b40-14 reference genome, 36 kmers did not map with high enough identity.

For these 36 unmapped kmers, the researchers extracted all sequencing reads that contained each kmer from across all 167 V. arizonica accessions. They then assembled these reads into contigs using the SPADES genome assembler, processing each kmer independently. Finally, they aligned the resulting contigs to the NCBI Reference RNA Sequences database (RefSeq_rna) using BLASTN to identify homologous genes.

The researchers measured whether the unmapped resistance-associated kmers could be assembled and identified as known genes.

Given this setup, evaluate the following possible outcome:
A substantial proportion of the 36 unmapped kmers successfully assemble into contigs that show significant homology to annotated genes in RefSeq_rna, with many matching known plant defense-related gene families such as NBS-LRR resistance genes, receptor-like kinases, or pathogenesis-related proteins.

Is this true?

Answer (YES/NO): YES